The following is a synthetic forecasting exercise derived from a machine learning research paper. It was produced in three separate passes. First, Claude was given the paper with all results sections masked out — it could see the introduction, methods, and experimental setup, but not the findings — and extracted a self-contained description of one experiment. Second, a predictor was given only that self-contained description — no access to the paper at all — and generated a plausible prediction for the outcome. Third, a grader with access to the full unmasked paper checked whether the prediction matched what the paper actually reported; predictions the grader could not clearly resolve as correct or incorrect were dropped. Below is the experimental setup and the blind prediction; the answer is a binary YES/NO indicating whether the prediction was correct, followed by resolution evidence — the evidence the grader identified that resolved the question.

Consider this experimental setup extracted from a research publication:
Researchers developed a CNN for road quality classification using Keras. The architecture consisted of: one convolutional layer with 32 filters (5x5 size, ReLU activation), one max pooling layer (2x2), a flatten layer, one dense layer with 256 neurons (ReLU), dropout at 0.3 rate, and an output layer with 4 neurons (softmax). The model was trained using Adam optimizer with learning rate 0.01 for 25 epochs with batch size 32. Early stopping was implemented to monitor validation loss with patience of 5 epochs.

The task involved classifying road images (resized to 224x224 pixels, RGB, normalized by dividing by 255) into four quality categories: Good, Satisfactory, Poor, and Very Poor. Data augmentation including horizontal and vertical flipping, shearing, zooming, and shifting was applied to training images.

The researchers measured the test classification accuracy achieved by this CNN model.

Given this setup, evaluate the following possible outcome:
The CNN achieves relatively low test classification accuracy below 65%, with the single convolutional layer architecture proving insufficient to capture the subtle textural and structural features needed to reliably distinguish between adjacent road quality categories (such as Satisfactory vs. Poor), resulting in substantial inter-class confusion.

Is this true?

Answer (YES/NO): NO